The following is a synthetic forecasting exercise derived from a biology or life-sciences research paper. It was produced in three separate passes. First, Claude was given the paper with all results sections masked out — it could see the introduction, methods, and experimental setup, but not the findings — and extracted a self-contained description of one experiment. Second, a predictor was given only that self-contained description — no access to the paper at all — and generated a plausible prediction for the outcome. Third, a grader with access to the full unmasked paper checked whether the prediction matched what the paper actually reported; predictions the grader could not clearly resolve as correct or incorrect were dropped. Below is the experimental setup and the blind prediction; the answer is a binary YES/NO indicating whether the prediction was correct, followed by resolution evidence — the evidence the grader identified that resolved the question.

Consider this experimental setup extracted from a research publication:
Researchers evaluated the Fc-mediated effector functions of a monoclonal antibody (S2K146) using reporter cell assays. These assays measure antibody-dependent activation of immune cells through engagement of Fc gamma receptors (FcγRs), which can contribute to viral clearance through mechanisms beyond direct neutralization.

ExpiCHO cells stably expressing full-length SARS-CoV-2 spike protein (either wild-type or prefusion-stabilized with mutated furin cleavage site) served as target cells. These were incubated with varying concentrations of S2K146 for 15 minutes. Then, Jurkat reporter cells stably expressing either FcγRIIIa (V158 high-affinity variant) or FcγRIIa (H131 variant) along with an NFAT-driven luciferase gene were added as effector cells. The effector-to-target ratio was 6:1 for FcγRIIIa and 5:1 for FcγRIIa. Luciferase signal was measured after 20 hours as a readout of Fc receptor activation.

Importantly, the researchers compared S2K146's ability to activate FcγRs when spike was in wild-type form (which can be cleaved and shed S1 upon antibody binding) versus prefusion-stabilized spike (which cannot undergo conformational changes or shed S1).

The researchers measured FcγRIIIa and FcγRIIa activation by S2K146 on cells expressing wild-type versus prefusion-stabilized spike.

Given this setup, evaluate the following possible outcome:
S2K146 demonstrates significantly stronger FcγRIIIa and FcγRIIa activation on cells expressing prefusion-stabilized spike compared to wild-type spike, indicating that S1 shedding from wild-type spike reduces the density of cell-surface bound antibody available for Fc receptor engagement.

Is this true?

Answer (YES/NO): NO